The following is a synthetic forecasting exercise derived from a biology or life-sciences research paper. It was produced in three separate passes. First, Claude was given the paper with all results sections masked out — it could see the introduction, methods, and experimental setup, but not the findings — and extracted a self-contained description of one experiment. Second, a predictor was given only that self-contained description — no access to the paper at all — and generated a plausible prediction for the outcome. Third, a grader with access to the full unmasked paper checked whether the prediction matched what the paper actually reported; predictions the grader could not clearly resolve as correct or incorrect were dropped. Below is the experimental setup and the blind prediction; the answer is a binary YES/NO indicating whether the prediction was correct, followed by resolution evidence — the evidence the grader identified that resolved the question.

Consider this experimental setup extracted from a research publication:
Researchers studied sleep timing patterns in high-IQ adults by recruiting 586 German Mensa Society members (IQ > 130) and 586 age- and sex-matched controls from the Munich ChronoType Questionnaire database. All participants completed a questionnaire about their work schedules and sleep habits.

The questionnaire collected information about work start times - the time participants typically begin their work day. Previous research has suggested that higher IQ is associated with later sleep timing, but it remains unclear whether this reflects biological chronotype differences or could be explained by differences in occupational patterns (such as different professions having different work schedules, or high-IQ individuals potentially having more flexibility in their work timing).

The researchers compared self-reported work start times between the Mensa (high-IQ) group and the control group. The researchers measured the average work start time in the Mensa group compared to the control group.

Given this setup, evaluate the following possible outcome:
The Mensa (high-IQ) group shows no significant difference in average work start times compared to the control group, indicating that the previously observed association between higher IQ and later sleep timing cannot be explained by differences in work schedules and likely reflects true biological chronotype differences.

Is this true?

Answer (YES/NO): NO